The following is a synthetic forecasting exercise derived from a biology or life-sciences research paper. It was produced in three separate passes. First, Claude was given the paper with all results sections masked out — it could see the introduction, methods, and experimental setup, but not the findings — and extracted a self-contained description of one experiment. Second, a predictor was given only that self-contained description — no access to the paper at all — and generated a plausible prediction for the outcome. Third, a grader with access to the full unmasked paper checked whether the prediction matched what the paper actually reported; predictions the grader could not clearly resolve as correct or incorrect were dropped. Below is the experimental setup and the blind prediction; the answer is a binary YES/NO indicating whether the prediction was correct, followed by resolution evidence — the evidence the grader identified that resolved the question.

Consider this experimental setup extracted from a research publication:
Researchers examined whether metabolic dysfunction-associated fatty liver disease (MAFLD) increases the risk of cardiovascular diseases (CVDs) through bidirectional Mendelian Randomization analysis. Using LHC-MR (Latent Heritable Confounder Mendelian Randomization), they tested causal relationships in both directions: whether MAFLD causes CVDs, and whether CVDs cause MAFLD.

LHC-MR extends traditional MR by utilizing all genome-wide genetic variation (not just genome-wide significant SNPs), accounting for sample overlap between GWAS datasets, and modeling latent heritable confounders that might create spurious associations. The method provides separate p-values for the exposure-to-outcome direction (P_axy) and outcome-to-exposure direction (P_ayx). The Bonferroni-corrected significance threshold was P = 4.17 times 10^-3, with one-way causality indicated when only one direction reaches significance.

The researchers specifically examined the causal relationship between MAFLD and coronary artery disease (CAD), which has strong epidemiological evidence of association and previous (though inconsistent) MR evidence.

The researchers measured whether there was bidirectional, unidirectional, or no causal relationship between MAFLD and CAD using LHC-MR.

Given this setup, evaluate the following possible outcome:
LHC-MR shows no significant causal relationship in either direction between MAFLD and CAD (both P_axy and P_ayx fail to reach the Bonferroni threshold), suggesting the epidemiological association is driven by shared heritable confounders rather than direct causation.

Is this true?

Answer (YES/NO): YES